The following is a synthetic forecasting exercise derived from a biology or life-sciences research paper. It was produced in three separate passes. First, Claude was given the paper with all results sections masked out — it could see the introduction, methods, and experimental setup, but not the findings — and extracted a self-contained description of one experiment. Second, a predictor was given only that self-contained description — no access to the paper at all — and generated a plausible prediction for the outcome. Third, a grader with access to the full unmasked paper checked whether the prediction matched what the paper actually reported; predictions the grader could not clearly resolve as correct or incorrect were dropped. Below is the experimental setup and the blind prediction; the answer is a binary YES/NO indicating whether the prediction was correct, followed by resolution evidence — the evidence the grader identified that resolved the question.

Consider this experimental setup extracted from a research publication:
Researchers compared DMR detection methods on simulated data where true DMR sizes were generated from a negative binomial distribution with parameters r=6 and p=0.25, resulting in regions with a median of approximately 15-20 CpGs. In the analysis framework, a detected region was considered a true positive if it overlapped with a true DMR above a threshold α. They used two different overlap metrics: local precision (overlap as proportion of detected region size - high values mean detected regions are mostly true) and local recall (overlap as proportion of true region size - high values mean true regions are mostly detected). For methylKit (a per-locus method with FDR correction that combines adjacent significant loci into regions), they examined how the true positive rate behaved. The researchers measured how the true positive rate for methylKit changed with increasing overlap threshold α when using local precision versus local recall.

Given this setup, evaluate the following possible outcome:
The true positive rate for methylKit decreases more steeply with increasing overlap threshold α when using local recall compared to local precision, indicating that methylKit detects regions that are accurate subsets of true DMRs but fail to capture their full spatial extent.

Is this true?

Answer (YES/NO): YES